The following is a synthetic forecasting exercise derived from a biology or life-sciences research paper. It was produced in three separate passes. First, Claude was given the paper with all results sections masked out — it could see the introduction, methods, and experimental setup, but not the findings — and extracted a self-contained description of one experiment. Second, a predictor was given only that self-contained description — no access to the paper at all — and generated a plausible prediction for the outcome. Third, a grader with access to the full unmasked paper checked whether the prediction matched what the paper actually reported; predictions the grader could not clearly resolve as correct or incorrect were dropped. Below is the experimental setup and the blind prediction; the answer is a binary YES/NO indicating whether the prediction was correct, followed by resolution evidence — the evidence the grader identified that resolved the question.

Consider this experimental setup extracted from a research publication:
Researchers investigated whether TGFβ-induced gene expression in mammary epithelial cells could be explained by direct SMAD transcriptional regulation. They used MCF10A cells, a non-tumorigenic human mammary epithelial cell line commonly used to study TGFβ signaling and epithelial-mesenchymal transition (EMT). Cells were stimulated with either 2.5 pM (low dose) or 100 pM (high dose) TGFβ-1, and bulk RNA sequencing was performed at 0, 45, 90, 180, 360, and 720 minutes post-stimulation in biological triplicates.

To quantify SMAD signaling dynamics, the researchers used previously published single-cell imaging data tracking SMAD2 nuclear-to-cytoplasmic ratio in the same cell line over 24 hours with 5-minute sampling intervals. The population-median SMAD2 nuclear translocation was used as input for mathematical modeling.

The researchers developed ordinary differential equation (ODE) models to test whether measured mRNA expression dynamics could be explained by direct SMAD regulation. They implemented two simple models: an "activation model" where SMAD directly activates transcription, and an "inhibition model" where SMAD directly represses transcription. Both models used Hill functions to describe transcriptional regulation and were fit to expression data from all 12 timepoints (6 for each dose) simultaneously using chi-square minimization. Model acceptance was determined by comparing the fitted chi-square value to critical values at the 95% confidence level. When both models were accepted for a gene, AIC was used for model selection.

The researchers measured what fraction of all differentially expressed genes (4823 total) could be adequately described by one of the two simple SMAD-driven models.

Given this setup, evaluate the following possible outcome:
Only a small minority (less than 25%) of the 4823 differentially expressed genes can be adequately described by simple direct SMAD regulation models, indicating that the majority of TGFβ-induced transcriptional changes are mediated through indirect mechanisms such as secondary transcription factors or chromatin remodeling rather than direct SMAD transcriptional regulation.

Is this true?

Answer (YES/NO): NO